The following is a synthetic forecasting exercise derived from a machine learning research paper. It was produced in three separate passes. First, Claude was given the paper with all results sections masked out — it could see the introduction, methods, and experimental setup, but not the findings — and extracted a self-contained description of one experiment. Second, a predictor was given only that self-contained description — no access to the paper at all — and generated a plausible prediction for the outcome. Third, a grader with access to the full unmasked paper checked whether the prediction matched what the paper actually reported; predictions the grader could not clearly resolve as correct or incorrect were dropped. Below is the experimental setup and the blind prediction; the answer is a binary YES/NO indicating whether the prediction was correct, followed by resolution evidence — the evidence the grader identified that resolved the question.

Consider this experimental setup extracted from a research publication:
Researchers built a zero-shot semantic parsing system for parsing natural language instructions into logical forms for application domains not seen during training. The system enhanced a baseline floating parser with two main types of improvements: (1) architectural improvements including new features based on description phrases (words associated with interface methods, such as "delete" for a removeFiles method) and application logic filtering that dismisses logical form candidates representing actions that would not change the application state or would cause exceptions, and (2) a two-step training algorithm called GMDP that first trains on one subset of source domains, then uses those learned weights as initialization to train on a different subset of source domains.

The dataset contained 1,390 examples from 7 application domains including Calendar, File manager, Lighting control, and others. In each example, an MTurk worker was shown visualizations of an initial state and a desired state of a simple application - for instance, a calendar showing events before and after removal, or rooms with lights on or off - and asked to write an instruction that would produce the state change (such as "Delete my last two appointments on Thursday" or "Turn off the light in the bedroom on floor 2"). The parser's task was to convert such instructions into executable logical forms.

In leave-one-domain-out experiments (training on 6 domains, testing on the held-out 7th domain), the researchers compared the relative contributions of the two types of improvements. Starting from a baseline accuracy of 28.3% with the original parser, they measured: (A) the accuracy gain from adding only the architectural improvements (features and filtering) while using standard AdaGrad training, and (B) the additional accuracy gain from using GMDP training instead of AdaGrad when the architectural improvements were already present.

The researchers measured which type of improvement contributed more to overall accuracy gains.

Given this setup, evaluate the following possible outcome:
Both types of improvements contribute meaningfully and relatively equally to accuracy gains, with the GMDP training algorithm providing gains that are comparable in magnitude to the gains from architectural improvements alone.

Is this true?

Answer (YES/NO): NO